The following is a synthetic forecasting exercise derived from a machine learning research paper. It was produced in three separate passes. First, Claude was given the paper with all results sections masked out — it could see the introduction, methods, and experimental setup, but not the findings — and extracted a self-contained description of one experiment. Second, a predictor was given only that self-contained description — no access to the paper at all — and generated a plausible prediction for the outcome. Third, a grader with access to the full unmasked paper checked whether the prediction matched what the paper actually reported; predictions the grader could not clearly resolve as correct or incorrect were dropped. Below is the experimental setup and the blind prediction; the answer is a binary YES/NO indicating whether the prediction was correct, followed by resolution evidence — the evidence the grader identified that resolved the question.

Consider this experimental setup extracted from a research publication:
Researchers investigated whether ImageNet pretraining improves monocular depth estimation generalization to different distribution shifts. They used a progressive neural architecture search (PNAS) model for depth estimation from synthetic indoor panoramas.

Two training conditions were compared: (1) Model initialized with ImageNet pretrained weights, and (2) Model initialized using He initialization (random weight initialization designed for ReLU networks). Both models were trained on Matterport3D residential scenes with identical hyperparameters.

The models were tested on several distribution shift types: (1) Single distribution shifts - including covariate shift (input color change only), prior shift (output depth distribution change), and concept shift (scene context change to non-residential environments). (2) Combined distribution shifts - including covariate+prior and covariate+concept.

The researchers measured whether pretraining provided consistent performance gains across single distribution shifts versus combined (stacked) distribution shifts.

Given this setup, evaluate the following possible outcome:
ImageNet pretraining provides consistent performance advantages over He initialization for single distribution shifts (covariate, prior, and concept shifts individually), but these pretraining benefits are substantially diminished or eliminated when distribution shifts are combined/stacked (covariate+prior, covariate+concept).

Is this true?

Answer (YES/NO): YES